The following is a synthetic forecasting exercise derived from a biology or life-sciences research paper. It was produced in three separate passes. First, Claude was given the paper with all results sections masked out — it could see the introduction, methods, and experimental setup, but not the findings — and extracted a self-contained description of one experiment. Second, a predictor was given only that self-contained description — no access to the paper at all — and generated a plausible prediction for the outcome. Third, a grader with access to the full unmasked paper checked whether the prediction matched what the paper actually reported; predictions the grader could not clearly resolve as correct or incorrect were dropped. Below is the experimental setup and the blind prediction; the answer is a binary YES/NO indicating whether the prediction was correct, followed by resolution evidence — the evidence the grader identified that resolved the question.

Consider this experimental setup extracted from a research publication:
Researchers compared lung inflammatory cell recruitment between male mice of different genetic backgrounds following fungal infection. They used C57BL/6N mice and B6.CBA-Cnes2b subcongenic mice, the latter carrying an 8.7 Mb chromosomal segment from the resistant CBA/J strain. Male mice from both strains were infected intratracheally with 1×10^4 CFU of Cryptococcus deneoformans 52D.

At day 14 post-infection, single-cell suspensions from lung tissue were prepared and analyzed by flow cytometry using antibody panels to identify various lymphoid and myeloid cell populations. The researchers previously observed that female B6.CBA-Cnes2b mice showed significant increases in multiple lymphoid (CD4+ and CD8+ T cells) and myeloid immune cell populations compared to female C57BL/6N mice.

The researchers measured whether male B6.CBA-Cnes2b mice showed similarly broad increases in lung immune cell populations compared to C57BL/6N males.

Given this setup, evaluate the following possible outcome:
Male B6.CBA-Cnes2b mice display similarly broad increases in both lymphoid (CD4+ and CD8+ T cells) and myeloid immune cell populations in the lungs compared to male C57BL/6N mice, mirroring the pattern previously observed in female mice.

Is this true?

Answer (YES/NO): NO